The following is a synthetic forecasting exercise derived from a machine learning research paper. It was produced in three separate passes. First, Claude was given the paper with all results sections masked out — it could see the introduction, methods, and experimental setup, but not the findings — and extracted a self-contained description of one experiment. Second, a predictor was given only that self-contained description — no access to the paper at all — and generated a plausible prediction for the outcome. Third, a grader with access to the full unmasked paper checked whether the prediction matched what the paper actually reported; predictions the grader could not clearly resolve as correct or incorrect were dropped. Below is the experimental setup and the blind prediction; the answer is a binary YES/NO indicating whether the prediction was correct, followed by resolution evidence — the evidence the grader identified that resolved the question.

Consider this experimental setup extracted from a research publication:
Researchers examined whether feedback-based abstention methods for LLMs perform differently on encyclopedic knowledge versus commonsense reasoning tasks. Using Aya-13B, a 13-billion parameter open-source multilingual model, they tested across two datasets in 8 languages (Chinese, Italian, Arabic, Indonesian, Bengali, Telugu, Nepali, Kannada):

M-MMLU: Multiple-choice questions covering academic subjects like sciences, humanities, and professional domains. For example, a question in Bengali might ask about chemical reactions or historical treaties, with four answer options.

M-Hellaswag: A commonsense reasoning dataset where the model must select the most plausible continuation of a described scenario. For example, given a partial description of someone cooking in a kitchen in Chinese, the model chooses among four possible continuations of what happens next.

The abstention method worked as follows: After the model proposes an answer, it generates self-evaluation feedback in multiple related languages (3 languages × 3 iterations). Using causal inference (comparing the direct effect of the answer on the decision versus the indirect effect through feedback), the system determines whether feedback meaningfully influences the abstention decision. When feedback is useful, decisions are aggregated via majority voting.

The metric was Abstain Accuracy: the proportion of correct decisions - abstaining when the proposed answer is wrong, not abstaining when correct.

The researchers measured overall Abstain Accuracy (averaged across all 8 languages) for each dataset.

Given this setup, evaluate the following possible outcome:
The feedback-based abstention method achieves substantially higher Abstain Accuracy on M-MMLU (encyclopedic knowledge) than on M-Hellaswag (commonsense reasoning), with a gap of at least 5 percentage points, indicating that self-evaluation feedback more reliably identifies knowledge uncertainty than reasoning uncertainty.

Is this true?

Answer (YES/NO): NO